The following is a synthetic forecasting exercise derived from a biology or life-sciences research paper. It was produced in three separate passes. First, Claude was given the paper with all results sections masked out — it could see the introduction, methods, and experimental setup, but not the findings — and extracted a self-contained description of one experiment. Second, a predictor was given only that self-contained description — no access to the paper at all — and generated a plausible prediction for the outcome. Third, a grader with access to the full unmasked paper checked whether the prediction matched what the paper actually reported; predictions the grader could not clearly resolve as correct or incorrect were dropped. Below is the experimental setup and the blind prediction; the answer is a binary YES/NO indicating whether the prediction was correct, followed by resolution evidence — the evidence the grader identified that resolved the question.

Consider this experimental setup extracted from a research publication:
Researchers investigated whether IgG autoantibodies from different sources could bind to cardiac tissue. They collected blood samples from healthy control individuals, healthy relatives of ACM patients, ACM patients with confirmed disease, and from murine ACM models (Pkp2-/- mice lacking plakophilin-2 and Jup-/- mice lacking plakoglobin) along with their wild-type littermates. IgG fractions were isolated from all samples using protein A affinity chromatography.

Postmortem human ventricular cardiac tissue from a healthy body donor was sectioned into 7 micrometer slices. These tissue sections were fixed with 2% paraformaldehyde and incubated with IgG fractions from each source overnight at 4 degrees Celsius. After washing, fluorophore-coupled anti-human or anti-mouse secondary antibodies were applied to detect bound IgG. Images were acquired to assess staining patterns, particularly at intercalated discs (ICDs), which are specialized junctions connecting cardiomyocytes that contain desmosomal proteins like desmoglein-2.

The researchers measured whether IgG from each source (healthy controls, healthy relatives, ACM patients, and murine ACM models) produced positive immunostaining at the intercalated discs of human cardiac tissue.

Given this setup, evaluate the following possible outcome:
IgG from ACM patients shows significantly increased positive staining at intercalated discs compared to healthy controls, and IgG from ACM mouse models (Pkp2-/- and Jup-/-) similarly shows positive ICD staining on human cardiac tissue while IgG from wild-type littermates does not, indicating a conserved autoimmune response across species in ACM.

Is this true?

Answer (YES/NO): NO